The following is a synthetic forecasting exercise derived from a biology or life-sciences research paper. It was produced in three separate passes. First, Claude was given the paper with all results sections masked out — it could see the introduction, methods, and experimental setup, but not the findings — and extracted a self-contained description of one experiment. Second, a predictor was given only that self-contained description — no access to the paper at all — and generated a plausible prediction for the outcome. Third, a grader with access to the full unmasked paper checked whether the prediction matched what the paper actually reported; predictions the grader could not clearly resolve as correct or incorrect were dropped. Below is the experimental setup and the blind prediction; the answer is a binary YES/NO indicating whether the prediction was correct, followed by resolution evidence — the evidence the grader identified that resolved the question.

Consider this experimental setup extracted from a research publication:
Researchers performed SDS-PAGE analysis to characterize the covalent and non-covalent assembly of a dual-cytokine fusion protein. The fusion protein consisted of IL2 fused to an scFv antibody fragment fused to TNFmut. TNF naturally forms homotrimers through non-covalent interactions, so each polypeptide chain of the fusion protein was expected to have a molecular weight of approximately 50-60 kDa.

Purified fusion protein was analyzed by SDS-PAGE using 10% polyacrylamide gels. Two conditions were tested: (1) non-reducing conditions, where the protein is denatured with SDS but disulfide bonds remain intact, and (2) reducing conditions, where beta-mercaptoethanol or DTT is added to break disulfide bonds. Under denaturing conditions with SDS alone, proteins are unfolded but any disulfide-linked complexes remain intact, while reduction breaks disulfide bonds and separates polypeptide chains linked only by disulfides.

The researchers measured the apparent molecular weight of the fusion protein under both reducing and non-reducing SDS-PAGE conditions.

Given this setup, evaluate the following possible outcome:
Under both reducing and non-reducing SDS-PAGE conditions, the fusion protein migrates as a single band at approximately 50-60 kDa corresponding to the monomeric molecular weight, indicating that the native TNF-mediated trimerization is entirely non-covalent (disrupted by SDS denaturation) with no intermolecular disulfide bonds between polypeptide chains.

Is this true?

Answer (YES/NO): YES